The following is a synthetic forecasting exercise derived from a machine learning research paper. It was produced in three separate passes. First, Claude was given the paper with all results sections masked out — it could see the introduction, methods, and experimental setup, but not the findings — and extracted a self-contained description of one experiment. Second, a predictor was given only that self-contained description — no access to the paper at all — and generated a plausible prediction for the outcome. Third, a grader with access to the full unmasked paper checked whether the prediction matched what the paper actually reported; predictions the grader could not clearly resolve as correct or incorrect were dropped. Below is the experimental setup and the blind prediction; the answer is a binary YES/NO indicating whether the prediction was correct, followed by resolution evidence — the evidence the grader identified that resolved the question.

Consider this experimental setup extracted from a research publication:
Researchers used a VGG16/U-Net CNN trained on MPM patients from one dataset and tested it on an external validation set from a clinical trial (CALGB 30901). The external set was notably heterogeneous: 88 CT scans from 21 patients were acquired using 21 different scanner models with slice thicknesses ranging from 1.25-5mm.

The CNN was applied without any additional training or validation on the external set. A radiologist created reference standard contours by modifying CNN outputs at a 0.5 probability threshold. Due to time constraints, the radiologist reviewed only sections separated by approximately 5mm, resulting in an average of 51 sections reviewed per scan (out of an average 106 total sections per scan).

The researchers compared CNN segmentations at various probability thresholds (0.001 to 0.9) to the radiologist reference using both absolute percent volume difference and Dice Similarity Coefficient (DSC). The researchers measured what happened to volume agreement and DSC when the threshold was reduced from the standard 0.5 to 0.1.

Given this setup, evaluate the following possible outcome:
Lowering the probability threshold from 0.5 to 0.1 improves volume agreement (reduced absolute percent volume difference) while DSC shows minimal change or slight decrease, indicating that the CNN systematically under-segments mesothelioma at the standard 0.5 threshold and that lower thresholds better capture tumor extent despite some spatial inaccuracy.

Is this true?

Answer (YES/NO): NO